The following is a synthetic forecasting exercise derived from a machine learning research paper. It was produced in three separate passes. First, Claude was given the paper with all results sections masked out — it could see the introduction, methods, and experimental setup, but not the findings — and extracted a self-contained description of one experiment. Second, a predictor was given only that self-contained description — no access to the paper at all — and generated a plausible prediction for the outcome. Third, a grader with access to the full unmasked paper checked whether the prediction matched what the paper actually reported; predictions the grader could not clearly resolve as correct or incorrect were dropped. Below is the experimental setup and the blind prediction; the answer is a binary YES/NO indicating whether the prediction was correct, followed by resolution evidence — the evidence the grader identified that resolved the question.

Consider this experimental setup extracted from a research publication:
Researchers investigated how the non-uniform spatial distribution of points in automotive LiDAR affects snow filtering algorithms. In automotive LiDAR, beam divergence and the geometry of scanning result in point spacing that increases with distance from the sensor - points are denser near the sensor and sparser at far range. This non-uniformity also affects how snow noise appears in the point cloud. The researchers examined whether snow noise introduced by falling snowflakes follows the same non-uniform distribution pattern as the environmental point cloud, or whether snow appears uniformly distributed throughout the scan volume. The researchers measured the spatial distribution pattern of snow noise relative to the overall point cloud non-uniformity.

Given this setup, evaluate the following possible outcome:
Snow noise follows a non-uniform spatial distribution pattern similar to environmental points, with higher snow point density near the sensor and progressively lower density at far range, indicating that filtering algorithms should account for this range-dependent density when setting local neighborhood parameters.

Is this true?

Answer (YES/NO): YES